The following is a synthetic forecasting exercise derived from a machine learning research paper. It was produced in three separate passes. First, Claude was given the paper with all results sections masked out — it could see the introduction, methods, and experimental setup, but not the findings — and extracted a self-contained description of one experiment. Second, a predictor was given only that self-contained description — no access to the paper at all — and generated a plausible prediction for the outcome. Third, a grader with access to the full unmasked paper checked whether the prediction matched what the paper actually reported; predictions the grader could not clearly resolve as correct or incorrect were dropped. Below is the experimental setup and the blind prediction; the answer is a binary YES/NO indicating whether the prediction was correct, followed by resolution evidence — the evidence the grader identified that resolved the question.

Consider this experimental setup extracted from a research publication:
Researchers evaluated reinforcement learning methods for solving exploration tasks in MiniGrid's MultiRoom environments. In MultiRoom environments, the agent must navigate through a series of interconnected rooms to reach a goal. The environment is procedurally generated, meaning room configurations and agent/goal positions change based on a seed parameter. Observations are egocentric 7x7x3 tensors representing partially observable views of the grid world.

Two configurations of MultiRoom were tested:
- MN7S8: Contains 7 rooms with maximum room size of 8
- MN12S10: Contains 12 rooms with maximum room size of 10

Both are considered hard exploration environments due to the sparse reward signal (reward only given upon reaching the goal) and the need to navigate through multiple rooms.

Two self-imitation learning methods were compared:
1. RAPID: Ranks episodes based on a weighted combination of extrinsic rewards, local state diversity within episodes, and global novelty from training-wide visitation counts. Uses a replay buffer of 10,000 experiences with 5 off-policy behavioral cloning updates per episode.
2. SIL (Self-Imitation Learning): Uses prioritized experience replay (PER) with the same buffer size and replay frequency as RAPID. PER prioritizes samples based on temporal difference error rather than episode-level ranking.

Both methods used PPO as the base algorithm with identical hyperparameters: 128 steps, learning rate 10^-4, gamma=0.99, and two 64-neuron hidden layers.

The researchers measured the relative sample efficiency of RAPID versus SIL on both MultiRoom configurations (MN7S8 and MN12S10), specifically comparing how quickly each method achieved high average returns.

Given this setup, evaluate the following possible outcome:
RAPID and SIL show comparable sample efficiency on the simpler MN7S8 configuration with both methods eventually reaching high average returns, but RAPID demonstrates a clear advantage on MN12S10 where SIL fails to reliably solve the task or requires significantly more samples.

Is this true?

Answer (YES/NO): NO